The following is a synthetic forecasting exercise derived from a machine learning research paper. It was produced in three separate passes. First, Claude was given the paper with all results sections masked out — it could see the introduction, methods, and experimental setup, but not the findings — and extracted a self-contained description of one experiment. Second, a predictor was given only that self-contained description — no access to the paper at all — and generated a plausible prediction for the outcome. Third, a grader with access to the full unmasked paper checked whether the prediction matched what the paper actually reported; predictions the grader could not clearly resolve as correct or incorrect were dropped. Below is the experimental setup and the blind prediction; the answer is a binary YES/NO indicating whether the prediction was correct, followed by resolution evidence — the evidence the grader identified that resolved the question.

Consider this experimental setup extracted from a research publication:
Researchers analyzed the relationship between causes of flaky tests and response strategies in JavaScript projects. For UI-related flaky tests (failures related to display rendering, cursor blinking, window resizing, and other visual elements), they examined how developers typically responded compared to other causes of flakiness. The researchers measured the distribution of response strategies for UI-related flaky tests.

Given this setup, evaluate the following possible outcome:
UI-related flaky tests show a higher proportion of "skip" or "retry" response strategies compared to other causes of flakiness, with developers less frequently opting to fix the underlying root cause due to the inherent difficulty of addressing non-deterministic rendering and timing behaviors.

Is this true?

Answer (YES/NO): NO